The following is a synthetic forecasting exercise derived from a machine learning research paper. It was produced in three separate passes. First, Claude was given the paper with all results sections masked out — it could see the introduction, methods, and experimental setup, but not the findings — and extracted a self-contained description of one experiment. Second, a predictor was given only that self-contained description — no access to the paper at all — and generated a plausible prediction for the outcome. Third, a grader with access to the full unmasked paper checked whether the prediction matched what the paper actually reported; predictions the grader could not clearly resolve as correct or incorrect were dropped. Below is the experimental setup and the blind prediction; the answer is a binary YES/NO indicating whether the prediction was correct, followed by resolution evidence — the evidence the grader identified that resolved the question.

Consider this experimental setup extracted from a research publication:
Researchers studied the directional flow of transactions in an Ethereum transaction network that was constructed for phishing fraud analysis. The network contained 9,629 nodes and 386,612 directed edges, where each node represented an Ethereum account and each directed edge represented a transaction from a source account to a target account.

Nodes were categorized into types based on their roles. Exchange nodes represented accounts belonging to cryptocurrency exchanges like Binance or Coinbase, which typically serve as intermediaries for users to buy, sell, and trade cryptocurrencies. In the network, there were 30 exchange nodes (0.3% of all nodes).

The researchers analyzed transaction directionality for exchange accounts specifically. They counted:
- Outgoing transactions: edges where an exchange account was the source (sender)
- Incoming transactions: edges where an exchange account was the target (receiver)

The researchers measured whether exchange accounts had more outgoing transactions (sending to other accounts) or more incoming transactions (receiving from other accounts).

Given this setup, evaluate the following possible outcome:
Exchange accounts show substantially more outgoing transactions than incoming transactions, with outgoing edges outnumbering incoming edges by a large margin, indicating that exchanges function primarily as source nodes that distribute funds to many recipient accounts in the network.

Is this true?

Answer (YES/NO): YES